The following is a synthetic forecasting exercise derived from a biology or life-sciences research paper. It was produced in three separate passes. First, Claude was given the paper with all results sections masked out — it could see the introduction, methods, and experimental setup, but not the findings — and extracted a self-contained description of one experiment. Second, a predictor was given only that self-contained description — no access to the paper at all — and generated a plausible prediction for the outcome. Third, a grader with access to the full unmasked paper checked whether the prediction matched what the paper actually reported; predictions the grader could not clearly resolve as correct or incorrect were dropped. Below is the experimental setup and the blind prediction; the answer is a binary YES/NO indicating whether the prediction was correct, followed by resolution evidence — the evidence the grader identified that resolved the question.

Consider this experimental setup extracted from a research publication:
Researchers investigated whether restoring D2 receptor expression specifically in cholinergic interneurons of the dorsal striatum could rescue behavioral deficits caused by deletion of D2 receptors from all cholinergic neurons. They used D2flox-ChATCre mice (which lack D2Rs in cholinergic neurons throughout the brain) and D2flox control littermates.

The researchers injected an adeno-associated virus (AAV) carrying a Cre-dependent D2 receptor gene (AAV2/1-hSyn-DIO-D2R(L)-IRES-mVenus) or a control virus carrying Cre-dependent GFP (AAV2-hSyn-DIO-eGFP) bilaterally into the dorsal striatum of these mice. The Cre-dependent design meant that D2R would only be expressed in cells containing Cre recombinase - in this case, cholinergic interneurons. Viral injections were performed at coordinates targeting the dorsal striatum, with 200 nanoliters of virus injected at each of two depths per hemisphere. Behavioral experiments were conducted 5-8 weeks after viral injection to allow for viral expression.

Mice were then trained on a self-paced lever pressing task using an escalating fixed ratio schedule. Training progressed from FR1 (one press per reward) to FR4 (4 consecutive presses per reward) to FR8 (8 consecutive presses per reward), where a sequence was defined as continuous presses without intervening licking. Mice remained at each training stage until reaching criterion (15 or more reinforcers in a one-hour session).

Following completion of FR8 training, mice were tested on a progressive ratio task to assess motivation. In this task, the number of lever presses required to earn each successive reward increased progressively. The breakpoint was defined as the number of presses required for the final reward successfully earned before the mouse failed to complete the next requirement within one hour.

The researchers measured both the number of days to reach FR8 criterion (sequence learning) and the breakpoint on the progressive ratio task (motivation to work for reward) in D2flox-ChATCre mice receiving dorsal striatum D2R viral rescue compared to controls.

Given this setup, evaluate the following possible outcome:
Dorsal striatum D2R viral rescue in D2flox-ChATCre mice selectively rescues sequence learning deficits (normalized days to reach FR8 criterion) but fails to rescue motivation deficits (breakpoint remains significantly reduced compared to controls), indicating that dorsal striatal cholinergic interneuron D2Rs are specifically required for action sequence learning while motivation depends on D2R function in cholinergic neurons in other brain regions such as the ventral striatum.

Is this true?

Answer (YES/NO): YES